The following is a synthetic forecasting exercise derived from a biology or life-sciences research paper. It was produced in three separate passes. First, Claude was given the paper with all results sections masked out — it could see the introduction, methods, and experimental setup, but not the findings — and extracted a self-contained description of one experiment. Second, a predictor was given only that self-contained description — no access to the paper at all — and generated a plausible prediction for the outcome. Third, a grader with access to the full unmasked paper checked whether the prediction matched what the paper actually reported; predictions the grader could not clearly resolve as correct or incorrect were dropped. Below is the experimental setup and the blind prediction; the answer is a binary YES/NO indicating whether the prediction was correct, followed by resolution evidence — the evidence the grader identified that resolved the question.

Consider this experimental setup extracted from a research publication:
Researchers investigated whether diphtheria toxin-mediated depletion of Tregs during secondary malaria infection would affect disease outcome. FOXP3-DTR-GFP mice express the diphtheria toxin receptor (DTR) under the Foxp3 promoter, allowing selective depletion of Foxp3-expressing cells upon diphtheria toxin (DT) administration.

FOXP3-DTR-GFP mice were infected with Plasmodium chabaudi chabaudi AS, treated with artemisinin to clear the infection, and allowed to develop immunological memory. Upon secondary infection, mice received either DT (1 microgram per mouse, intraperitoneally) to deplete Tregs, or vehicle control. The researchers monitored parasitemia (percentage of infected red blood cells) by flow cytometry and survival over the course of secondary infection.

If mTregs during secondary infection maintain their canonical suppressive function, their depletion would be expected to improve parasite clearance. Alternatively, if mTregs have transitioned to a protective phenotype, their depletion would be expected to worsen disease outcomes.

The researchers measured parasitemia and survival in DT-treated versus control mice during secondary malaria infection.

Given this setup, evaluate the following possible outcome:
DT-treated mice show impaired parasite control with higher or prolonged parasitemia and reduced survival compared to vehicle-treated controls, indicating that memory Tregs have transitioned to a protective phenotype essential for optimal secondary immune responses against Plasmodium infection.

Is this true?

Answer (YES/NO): NO